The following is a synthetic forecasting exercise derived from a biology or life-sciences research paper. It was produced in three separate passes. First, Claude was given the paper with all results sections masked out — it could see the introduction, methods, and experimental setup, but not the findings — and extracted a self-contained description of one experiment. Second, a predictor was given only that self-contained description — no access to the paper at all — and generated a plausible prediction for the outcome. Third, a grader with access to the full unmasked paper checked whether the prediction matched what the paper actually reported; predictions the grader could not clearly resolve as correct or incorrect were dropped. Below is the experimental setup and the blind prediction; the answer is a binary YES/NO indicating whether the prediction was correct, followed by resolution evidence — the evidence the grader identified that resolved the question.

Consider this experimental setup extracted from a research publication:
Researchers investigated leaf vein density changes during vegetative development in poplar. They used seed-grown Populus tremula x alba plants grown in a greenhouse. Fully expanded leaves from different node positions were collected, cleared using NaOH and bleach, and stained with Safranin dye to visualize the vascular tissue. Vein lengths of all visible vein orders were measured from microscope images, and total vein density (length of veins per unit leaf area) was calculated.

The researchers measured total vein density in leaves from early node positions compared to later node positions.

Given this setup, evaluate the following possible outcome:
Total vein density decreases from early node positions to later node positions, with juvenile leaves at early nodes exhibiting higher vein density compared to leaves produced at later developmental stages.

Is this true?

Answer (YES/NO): NO